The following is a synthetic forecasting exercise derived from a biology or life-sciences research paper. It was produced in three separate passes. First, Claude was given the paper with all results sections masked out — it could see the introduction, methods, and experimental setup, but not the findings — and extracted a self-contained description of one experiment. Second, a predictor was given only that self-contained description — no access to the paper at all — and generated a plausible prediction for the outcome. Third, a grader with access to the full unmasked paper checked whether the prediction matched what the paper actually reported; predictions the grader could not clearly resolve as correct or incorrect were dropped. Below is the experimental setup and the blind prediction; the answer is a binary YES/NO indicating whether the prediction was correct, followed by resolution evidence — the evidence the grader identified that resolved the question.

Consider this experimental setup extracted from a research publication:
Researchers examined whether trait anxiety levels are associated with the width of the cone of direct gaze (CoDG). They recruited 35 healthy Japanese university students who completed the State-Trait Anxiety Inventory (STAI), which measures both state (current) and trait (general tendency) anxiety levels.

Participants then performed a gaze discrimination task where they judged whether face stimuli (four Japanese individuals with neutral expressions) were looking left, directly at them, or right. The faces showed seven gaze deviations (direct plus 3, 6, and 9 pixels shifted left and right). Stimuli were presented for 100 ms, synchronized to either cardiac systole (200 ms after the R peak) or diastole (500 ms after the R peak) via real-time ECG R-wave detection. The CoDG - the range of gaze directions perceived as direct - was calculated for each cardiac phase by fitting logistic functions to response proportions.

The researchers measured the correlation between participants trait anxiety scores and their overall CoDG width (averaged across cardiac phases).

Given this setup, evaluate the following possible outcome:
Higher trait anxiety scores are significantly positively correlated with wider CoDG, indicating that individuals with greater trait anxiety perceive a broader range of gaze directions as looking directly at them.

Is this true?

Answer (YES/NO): NO